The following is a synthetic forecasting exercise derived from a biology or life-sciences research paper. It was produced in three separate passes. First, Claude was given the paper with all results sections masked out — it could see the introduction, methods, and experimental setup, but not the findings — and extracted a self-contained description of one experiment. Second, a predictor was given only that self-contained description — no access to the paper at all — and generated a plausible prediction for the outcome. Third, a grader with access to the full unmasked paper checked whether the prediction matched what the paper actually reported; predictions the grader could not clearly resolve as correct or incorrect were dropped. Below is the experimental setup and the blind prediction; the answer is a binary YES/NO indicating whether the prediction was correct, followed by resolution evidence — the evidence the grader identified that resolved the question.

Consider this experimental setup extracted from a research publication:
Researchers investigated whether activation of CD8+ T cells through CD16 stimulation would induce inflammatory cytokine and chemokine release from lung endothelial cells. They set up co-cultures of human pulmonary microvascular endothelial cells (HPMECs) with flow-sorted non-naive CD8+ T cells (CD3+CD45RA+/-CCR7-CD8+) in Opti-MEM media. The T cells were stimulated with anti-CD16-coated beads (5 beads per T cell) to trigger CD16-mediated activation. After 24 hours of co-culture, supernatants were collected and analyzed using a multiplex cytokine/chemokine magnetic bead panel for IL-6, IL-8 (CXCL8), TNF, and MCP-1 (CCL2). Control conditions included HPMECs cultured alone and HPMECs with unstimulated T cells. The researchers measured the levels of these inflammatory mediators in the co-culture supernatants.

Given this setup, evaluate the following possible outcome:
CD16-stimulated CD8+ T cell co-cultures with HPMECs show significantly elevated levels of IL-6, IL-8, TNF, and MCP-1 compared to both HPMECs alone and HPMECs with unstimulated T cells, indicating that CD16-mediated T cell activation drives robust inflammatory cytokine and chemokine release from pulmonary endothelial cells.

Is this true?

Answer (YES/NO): NO